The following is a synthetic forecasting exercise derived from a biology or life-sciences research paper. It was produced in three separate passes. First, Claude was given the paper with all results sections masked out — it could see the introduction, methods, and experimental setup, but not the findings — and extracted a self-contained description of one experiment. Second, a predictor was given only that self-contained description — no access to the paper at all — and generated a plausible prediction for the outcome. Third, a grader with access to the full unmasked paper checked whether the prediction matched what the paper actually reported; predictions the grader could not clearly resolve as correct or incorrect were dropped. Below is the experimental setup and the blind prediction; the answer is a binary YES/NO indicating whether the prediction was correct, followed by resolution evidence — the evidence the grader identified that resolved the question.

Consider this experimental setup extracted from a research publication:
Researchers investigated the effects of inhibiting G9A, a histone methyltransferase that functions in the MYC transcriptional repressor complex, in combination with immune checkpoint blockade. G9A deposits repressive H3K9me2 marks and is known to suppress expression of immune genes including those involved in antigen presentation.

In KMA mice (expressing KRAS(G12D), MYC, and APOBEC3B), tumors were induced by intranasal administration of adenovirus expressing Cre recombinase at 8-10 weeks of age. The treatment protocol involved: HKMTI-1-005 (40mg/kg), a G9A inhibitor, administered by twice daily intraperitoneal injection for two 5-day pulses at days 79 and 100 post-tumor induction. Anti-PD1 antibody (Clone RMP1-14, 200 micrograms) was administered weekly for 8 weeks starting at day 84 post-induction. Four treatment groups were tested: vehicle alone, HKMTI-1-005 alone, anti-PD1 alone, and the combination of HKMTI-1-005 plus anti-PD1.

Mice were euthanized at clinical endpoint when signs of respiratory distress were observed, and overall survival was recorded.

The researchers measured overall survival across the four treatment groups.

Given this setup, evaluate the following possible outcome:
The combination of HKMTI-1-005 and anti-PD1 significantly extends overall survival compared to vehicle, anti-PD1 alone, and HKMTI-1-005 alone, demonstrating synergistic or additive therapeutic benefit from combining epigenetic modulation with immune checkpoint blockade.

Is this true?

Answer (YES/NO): NO